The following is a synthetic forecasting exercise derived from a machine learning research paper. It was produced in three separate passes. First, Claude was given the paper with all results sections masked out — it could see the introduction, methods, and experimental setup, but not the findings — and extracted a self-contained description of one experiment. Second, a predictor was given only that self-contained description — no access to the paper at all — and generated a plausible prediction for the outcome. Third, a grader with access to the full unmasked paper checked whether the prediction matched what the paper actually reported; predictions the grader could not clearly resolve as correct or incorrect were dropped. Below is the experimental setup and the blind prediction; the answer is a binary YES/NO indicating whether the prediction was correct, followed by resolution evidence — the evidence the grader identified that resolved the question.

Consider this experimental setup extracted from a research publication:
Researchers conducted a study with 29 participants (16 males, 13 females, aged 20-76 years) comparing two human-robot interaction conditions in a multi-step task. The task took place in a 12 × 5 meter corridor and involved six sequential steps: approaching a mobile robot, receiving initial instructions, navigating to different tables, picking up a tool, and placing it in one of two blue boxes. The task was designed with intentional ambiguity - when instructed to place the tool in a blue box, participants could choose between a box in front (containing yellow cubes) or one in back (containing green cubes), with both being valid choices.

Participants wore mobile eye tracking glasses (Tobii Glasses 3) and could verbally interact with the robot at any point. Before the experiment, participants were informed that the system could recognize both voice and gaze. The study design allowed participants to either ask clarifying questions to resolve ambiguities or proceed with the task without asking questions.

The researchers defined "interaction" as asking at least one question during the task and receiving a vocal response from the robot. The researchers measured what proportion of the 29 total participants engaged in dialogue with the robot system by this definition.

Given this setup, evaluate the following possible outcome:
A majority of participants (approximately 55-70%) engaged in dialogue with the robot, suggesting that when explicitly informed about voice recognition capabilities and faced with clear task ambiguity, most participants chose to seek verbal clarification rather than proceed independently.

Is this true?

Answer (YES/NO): NO